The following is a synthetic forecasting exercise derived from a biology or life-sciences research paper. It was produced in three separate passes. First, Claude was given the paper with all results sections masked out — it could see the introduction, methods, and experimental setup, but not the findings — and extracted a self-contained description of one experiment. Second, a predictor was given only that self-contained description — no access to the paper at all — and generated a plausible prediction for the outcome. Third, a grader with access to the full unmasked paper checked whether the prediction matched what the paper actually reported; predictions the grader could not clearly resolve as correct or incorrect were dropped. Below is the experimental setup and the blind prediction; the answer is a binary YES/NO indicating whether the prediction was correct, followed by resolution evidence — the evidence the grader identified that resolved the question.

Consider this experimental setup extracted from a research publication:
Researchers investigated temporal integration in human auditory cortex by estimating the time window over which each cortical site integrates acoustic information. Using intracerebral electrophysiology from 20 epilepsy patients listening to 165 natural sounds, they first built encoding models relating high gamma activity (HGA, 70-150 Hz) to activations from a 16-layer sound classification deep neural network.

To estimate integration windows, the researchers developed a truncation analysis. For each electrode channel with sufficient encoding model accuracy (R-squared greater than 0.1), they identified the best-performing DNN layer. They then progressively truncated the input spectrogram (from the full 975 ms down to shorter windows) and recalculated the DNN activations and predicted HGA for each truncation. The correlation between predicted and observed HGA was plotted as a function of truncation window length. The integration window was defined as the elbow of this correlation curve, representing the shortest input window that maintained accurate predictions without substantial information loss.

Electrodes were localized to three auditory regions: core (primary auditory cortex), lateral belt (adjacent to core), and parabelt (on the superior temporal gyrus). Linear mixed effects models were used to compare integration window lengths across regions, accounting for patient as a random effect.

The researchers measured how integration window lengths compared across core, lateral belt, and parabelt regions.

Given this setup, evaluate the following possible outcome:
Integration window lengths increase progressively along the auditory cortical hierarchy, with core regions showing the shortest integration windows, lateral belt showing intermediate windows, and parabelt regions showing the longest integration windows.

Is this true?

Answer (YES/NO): NO